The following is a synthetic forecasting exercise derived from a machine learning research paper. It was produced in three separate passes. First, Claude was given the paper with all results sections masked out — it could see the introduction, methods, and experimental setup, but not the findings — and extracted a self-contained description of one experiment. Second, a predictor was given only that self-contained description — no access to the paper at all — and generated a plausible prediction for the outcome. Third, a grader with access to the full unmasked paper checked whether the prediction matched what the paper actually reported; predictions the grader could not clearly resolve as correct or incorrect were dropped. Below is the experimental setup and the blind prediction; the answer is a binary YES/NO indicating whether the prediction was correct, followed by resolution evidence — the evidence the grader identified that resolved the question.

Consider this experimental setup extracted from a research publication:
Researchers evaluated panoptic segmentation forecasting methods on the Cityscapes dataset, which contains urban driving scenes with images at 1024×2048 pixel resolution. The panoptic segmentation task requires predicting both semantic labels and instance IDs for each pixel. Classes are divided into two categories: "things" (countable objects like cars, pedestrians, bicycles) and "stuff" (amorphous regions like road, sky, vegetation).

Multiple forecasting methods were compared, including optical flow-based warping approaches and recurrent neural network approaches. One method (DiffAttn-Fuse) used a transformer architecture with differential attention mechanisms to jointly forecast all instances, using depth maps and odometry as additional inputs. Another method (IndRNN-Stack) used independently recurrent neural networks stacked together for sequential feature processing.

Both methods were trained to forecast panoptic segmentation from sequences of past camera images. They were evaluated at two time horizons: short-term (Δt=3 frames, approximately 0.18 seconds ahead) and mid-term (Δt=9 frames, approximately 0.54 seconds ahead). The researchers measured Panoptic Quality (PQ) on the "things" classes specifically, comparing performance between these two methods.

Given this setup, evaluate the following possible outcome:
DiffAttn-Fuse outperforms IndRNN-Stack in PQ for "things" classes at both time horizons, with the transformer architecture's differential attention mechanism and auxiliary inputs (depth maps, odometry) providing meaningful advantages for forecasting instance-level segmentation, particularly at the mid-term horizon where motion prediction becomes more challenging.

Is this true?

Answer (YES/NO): YES